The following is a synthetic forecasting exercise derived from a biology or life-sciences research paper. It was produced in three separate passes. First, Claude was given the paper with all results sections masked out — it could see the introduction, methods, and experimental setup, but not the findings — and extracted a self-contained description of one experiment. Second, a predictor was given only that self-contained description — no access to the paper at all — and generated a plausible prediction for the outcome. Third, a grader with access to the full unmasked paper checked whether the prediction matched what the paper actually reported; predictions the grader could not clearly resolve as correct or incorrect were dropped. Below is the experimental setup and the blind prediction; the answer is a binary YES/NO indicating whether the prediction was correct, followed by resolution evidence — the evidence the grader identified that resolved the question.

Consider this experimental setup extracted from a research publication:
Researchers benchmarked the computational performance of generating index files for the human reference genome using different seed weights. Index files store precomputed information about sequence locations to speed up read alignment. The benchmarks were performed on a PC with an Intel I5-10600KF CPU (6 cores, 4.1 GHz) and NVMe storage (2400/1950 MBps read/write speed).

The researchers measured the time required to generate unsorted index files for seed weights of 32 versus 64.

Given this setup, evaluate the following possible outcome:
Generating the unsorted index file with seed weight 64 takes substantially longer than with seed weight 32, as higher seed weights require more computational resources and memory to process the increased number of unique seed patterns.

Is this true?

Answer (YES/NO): YES